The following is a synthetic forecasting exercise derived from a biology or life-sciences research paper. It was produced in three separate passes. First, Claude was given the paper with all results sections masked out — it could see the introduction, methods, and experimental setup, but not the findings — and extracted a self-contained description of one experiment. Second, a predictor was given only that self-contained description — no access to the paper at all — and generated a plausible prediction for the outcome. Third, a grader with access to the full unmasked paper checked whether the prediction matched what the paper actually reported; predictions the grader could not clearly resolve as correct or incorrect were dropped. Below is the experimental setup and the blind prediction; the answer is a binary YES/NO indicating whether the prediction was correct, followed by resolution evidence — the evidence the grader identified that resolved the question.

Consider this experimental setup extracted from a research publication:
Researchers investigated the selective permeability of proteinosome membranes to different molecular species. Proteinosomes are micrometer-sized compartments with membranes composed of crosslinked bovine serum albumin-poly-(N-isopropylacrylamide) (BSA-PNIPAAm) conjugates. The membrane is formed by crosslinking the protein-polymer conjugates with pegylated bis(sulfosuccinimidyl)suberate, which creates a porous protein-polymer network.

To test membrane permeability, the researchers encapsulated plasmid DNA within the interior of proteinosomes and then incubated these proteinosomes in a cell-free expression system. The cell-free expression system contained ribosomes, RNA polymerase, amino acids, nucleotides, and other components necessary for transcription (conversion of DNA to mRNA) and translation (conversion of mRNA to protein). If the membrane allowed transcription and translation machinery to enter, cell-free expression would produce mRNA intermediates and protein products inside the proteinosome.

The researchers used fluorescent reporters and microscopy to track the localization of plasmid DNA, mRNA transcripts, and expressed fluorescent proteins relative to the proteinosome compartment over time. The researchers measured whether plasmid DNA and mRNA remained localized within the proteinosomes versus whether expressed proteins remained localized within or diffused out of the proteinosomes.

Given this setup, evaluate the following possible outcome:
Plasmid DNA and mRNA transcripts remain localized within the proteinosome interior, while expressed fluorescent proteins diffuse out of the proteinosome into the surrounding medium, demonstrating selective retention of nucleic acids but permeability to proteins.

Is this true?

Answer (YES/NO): YES